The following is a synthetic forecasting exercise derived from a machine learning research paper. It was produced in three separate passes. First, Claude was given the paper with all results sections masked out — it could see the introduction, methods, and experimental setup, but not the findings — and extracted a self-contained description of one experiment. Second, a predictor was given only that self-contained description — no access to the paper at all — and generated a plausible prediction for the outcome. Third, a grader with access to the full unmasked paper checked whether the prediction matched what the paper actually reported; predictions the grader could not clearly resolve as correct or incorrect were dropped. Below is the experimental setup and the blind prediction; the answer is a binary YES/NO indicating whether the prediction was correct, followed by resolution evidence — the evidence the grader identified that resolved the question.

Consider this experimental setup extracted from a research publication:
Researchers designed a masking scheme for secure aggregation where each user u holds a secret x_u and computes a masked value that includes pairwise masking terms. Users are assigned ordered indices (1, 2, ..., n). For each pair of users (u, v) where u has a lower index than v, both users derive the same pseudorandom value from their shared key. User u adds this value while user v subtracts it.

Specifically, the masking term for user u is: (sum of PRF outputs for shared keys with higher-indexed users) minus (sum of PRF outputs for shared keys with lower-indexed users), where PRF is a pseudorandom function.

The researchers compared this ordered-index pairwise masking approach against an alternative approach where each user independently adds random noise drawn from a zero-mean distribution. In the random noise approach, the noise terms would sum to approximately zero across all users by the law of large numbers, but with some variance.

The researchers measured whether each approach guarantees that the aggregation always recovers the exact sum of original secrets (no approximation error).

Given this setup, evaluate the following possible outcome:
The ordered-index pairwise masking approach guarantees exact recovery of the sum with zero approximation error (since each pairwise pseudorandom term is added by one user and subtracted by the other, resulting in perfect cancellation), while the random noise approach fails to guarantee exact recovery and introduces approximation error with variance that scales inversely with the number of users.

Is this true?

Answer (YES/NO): YES